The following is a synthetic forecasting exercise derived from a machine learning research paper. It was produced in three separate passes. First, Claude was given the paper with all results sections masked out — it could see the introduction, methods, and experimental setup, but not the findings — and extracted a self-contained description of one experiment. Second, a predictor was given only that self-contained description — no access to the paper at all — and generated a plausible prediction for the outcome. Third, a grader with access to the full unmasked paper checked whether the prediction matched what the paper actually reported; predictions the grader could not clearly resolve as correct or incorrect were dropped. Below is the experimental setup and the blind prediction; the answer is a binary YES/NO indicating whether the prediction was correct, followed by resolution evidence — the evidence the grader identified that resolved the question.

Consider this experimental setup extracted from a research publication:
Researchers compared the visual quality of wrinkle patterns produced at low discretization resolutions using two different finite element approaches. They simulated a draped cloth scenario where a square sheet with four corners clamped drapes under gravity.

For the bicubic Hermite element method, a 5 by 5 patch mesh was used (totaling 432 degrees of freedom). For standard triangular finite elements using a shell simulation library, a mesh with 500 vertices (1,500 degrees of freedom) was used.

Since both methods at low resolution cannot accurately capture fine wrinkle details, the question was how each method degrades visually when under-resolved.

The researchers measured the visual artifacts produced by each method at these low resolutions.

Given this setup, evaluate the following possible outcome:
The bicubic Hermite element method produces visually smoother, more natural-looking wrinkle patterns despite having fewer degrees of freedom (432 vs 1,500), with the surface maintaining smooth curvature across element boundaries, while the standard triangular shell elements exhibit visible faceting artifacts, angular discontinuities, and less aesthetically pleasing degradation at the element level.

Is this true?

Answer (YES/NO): NO